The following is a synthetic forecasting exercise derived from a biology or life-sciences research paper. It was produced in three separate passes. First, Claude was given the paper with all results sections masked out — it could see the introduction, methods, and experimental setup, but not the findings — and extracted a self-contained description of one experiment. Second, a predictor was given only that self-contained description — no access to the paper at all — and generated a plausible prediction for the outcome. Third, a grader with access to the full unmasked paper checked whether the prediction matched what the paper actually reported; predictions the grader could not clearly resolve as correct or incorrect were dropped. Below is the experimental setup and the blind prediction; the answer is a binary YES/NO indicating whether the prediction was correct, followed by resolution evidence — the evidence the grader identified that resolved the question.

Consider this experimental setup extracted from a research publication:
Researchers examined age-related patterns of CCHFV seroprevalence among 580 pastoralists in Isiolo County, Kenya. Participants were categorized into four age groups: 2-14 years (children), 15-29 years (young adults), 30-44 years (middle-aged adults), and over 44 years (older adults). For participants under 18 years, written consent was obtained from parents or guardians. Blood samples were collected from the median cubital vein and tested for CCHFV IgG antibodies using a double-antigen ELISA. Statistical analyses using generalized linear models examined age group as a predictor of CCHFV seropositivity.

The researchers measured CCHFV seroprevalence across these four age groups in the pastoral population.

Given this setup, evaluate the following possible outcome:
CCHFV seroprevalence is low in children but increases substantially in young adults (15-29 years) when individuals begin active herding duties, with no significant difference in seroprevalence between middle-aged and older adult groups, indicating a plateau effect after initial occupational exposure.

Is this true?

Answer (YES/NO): NO